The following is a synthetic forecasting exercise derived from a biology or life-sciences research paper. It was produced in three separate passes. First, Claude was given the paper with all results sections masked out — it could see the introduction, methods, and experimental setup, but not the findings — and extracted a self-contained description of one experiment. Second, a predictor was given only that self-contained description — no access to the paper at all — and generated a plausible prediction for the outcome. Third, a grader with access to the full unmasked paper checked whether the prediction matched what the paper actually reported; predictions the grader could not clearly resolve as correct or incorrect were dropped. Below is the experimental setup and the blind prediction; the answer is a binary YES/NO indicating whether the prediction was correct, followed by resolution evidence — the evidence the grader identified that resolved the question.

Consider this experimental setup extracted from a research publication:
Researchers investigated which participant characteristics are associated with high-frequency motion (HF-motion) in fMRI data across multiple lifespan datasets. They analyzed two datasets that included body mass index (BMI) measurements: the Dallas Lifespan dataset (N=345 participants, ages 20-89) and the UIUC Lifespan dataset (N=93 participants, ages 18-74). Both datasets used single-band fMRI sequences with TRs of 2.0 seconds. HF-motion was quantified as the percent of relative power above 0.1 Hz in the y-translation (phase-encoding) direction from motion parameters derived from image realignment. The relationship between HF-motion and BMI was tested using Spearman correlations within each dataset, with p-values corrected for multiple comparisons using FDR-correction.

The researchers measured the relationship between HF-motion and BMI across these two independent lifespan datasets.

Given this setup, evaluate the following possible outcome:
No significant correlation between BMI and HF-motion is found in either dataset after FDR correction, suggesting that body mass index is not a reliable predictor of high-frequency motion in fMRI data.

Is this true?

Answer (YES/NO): NO